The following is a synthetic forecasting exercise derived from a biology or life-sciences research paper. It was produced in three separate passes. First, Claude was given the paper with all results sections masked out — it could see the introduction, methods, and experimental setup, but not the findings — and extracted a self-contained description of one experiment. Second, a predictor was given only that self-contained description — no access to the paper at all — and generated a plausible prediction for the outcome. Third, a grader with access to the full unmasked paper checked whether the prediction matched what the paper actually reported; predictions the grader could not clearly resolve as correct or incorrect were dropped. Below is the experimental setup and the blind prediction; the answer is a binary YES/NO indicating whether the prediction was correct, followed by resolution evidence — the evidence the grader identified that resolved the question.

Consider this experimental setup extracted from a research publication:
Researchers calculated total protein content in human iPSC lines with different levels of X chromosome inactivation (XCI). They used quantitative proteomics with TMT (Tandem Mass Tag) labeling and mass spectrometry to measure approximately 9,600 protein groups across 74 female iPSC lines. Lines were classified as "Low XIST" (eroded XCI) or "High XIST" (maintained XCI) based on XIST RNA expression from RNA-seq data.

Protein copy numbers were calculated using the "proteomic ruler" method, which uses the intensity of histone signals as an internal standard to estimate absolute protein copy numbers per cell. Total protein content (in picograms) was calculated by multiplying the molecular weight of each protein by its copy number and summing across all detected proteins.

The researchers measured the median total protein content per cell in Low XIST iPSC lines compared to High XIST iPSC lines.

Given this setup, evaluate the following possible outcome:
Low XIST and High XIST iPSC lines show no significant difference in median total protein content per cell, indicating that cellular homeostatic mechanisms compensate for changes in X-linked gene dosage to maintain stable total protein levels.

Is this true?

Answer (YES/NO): NO